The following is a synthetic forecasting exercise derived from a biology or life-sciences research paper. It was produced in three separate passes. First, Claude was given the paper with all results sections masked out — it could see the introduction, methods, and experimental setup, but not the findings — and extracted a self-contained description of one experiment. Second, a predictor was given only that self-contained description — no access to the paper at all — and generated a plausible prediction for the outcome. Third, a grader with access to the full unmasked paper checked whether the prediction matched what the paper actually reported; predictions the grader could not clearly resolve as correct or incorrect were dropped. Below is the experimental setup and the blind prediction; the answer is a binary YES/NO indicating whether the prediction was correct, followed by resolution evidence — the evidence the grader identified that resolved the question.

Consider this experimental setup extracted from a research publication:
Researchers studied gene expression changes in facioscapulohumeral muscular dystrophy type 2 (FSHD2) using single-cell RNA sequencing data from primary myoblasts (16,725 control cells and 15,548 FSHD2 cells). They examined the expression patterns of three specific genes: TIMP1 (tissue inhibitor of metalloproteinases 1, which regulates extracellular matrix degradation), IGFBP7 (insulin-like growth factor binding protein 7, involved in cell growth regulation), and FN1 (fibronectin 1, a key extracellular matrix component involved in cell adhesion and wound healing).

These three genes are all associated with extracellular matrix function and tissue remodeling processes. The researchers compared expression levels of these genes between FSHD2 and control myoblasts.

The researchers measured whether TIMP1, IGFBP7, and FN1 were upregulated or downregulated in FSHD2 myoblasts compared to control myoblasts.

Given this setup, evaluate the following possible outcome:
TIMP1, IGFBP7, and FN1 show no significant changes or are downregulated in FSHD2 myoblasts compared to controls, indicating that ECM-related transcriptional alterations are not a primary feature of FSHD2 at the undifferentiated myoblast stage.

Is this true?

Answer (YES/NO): NO